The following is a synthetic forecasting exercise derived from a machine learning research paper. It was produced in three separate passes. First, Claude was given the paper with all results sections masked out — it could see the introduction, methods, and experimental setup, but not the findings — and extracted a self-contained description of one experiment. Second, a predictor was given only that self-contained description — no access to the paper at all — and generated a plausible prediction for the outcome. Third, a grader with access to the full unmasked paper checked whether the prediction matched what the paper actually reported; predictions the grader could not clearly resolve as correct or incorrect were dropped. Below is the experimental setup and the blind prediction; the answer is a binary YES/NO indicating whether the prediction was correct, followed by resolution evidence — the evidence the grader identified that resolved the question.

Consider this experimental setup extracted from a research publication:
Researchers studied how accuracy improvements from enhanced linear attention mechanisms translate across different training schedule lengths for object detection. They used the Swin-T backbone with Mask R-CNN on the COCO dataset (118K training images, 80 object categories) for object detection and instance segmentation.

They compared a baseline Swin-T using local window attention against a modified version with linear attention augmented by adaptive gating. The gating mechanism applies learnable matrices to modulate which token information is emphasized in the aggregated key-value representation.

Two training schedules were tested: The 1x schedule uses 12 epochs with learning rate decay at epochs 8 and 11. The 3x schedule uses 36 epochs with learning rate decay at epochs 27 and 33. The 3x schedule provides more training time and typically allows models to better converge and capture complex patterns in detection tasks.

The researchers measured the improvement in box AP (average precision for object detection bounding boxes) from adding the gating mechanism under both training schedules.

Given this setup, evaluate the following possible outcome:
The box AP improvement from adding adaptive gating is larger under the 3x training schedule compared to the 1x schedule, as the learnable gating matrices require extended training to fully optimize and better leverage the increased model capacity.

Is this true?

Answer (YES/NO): NO